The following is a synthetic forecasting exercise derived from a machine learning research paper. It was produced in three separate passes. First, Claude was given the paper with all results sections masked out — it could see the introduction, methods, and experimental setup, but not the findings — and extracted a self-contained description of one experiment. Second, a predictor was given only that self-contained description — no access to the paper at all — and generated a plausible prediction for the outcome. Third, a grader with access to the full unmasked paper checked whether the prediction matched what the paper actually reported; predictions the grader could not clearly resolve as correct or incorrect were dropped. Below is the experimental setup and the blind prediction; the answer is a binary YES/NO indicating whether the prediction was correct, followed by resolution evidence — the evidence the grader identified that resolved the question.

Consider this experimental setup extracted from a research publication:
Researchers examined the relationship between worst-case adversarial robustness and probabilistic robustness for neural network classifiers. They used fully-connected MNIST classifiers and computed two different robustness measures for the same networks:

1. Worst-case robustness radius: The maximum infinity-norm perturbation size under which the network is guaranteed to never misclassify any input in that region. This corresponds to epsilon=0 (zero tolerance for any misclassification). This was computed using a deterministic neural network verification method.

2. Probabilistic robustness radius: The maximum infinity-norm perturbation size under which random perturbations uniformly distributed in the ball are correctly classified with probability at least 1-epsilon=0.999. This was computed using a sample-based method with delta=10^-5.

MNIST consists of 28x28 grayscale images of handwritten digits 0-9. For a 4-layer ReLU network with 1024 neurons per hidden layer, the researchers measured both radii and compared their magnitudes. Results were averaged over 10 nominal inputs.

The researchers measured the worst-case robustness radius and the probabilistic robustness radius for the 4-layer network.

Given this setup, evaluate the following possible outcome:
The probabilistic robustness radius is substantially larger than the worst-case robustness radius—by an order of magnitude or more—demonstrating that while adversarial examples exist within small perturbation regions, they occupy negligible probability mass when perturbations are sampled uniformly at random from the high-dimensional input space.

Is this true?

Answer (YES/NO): YES